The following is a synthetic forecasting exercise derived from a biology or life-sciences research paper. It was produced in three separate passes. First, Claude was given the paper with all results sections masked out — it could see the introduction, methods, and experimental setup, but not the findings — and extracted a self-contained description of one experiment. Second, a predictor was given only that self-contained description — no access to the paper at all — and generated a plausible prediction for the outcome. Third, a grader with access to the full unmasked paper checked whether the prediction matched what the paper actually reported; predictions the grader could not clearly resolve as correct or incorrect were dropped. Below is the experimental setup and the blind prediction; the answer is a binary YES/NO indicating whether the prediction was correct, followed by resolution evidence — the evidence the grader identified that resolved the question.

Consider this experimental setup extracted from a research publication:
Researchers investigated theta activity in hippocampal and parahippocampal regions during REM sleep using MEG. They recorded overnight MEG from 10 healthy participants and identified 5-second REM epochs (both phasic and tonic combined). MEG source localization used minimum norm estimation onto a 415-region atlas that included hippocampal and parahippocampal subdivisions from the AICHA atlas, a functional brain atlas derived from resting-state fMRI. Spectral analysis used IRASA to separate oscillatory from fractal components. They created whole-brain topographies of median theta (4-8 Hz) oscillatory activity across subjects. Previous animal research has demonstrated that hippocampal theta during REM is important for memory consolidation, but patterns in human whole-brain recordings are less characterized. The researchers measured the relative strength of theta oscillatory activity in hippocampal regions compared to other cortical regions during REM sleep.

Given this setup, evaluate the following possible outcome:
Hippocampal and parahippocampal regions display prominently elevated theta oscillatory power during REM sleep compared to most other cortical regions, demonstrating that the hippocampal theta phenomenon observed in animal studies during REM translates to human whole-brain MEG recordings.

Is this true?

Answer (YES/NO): NO